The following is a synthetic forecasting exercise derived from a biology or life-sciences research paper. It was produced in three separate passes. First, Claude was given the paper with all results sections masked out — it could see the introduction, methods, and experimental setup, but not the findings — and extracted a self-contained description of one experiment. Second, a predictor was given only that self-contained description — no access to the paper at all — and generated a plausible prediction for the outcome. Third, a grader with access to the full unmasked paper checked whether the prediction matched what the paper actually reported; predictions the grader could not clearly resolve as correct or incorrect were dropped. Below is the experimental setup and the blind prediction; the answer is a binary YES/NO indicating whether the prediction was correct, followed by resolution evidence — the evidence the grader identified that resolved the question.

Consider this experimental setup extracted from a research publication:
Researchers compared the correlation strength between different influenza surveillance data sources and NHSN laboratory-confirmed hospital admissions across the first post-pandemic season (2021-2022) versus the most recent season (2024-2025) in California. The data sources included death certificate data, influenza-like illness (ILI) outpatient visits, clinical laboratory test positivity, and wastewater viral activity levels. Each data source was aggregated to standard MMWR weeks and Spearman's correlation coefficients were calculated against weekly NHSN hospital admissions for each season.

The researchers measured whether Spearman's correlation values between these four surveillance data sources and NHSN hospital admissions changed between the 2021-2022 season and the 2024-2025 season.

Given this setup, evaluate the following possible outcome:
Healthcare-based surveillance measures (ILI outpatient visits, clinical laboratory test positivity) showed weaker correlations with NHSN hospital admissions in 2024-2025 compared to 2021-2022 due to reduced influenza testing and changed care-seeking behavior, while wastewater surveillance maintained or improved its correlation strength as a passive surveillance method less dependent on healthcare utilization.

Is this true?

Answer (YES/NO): NO